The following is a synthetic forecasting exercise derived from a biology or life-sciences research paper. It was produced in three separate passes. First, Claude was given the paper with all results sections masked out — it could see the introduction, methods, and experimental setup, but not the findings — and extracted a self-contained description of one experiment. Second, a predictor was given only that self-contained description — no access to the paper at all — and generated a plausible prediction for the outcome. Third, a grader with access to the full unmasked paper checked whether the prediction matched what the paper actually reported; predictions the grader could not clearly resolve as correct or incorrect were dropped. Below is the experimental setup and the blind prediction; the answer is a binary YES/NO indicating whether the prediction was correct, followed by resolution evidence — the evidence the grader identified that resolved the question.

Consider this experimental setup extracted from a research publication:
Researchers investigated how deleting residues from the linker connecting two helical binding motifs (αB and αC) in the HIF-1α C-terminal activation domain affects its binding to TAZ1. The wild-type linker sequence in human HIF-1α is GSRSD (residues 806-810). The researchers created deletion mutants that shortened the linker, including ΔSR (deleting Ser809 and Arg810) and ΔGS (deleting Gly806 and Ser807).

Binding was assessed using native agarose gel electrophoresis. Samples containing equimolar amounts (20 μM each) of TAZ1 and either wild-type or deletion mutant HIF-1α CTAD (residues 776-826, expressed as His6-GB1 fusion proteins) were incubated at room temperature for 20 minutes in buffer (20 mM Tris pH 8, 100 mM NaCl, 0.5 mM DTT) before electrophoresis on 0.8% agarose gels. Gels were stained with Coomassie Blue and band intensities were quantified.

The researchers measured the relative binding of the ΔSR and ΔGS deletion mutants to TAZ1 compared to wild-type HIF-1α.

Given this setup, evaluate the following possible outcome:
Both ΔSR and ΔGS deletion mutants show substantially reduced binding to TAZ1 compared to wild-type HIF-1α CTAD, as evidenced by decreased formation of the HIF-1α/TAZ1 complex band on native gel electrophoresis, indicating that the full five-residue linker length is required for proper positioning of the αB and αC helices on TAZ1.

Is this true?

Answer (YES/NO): NO